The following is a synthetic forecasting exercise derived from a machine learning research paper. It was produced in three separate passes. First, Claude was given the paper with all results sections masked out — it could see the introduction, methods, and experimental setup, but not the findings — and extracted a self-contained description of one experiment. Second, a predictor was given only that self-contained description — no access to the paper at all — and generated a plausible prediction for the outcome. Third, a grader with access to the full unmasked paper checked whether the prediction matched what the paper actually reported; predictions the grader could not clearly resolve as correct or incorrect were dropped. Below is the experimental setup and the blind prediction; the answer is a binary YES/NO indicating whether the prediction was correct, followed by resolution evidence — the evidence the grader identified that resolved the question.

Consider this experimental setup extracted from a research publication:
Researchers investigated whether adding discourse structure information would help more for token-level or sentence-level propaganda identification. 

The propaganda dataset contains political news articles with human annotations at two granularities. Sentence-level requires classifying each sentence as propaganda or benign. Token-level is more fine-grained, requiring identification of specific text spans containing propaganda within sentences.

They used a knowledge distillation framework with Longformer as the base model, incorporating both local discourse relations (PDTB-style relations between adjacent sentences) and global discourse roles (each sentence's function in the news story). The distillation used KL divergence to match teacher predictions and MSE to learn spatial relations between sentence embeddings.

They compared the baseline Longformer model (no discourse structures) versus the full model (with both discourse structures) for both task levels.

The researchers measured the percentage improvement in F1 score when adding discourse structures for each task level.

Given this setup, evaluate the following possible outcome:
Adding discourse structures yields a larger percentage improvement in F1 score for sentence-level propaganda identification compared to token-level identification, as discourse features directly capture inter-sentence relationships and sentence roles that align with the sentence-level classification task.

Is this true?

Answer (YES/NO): NO